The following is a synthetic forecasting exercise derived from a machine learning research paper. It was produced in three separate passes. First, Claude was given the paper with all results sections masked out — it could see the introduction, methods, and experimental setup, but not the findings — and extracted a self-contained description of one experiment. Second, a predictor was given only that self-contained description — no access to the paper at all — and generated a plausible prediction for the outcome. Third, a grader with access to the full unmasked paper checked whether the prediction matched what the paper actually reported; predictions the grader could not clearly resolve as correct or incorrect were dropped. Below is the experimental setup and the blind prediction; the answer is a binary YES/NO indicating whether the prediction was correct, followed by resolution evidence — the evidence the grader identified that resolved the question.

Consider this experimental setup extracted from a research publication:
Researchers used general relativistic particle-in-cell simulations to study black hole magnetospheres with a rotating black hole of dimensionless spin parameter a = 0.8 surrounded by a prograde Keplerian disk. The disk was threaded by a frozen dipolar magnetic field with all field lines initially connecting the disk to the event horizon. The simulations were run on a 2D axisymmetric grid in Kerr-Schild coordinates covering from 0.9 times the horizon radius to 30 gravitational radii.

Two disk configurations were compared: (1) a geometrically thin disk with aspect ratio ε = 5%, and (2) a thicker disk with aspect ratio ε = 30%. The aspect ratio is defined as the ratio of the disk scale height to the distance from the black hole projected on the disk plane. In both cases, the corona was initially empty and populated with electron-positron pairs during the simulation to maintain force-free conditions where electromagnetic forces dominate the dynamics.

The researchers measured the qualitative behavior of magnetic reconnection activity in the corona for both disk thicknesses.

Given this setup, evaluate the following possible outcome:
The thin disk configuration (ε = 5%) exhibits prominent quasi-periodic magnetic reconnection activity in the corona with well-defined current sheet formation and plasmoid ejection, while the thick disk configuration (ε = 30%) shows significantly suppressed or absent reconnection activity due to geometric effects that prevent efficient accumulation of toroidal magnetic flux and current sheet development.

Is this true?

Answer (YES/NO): NO